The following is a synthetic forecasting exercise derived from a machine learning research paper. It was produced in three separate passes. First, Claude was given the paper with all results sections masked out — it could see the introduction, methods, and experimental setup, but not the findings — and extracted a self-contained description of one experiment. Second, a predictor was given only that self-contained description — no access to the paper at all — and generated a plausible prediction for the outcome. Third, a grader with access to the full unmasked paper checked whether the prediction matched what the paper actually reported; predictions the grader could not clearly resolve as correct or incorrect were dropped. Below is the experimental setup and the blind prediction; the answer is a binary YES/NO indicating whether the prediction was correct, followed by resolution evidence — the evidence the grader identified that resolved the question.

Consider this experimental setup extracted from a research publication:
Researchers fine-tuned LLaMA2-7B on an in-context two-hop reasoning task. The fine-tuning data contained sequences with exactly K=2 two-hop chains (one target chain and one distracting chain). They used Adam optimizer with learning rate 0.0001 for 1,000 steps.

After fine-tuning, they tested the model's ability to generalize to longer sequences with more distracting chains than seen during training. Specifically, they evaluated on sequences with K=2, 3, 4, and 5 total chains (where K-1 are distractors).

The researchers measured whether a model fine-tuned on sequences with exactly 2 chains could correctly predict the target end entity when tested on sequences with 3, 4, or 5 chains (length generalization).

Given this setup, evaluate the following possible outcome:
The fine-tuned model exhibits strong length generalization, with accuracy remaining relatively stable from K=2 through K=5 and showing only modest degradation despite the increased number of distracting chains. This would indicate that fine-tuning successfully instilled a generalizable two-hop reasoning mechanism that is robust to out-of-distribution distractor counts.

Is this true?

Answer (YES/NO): YES